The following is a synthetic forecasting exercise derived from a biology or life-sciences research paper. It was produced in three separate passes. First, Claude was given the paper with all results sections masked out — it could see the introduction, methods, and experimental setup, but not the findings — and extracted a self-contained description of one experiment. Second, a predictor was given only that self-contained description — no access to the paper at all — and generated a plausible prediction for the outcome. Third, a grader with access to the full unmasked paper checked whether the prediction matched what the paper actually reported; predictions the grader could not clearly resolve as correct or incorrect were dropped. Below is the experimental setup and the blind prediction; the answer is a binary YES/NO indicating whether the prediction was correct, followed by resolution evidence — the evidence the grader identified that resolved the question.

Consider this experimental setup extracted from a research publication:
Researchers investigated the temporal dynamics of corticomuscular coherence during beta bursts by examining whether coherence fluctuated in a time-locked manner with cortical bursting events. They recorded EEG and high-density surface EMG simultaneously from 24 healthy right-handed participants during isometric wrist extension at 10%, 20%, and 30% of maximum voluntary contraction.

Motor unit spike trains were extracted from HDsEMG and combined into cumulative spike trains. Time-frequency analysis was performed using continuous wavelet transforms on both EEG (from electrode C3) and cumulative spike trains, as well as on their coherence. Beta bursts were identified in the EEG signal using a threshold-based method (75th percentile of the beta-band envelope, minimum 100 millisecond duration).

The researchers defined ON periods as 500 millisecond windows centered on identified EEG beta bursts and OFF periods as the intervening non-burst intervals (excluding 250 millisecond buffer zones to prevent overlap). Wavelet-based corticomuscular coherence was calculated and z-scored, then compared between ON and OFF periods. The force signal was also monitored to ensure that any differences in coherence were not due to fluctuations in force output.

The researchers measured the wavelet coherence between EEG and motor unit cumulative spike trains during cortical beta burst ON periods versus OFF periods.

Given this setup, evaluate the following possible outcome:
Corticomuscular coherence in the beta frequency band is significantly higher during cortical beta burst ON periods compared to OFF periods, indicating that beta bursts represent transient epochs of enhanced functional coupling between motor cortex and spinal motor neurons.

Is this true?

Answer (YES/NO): YES